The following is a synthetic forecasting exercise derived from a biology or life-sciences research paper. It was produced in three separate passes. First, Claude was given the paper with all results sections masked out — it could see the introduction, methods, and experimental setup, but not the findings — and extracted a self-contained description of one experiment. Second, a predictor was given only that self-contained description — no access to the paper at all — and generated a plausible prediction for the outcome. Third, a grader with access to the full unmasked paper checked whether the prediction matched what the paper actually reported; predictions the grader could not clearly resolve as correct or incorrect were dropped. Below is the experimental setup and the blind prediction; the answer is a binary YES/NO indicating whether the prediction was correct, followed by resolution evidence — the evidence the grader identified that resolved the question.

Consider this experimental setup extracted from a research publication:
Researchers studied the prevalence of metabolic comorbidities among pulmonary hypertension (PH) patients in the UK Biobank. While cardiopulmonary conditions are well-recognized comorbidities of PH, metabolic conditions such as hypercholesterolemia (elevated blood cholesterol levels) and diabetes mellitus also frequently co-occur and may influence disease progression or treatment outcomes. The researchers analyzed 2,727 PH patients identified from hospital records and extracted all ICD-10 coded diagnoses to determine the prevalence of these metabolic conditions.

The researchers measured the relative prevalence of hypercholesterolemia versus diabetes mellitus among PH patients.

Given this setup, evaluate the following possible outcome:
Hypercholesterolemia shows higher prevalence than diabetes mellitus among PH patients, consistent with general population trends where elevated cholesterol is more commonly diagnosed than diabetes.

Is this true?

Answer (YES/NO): YES